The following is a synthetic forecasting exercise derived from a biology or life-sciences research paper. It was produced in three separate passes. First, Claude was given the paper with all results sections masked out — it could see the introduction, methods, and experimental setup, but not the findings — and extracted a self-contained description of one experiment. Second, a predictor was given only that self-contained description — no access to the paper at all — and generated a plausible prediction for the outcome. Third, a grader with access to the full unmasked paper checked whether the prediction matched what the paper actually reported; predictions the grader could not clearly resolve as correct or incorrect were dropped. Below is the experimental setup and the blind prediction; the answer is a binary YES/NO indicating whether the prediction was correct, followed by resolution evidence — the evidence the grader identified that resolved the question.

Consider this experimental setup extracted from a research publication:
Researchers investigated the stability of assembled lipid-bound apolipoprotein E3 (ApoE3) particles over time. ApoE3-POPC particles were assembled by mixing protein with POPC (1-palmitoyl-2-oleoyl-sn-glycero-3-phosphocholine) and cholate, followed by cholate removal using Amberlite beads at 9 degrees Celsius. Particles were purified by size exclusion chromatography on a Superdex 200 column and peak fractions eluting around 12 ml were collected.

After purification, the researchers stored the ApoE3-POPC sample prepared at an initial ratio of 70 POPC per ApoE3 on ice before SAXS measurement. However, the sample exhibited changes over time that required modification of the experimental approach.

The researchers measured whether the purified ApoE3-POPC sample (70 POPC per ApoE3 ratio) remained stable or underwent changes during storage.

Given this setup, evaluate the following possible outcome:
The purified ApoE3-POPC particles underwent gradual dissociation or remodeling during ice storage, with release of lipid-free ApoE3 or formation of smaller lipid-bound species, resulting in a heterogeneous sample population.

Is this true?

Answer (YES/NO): NO